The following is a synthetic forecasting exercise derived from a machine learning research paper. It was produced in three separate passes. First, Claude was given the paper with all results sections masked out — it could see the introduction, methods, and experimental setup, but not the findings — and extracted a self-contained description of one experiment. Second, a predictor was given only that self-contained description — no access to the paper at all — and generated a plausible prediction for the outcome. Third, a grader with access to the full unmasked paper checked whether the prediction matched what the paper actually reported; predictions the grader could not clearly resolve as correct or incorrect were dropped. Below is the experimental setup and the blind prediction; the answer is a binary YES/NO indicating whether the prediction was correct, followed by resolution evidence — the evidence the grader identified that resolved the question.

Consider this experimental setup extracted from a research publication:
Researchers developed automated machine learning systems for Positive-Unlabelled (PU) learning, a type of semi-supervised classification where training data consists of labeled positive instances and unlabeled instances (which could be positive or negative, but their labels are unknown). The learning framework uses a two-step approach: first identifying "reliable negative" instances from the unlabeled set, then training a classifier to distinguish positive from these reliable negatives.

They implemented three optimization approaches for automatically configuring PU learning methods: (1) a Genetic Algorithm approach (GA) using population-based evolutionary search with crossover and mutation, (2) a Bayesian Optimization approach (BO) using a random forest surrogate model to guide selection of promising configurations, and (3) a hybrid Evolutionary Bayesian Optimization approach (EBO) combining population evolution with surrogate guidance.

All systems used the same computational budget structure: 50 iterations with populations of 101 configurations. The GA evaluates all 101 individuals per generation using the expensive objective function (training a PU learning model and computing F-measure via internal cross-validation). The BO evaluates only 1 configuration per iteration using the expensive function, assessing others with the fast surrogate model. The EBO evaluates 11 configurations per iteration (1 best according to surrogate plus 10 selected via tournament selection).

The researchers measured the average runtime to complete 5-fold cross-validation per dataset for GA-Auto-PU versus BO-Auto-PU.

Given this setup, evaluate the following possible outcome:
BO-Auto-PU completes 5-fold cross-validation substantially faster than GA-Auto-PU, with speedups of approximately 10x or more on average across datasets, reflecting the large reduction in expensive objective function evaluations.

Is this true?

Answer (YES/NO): YES